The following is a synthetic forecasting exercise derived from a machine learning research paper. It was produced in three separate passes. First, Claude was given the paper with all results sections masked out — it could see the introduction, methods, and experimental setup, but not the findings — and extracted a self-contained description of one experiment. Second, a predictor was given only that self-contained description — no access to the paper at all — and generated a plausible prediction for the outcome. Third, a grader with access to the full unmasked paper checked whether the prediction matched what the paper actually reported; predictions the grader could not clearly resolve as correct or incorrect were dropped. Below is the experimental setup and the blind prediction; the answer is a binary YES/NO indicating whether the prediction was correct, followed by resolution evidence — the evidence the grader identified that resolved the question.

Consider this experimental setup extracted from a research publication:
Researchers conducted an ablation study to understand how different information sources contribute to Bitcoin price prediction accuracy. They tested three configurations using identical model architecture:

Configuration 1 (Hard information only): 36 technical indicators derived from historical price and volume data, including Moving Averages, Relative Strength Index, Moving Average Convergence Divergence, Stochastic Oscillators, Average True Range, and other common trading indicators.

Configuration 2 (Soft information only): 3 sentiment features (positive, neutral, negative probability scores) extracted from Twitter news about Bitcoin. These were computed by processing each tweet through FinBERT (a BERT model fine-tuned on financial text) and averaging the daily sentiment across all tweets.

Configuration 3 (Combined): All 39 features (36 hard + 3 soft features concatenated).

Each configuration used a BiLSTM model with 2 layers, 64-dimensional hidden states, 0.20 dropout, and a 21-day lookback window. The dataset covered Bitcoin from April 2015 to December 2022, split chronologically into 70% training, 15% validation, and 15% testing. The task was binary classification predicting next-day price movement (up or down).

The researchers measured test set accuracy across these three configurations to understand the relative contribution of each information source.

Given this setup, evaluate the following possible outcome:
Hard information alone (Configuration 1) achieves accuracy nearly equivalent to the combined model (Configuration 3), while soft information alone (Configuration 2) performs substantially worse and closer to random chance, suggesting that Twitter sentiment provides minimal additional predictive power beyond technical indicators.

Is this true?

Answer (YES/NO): NO